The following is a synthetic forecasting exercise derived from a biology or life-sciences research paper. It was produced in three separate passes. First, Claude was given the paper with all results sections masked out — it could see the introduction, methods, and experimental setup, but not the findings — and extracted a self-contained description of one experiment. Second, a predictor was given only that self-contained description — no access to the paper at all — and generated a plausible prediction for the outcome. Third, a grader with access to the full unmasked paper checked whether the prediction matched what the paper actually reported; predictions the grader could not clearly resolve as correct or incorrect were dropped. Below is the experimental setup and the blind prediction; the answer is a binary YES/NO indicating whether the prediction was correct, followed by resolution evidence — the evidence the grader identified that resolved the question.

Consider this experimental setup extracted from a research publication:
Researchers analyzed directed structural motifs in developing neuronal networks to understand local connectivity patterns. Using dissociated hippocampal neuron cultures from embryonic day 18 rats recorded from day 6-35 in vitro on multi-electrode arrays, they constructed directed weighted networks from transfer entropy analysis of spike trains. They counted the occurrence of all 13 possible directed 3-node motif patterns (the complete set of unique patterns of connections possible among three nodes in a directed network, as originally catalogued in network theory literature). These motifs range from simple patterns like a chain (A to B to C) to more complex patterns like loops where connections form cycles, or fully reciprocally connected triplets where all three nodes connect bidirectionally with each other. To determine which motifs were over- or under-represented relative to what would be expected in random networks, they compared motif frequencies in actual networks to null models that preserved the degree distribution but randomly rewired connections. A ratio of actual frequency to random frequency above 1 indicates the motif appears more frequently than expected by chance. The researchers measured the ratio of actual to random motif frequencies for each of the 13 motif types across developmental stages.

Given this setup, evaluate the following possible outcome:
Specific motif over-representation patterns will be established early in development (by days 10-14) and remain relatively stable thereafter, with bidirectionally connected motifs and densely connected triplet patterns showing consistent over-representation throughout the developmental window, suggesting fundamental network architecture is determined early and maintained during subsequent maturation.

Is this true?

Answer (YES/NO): NO